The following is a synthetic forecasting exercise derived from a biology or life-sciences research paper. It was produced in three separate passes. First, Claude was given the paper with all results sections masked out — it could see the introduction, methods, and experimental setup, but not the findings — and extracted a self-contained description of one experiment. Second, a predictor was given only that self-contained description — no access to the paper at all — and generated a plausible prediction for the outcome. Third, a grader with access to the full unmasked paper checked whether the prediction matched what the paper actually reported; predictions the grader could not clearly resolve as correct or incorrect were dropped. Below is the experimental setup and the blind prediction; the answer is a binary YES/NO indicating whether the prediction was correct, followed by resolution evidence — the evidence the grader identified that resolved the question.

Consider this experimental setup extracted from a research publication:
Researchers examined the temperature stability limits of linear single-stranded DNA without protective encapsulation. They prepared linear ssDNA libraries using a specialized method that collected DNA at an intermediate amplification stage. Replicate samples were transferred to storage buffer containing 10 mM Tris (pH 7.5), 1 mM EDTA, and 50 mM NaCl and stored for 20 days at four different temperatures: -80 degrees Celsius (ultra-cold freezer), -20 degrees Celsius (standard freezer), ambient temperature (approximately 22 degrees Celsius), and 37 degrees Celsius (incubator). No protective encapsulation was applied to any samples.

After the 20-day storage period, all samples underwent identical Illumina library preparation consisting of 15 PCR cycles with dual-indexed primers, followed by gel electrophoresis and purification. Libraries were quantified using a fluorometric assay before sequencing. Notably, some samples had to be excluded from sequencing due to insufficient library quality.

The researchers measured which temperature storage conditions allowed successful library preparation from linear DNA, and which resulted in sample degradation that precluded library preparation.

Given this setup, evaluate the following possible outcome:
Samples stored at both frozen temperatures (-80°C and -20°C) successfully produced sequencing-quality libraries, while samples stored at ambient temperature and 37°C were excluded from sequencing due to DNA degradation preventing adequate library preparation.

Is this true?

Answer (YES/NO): NO